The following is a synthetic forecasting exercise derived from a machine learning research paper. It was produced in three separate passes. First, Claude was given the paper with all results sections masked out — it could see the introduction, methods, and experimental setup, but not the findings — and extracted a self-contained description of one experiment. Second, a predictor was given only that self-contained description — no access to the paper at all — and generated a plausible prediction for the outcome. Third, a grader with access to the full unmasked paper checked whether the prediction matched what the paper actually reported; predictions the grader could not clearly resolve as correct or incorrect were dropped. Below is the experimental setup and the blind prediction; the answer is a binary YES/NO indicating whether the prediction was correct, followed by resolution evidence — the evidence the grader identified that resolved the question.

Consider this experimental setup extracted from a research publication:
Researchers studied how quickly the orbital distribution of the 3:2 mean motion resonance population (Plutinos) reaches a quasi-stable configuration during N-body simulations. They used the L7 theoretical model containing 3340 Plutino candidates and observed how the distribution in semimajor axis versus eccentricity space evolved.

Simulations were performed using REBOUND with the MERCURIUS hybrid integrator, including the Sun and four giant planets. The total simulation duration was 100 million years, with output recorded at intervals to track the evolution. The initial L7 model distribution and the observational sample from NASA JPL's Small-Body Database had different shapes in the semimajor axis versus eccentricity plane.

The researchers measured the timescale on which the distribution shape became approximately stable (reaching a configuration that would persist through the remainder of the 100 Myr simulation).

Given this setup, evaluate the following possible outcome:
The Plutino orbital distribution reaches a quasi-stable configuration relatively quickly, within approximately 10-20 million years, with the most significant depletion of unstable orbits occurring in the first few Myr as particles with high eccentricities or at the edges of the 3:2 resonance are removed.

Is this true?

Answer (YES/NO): YES